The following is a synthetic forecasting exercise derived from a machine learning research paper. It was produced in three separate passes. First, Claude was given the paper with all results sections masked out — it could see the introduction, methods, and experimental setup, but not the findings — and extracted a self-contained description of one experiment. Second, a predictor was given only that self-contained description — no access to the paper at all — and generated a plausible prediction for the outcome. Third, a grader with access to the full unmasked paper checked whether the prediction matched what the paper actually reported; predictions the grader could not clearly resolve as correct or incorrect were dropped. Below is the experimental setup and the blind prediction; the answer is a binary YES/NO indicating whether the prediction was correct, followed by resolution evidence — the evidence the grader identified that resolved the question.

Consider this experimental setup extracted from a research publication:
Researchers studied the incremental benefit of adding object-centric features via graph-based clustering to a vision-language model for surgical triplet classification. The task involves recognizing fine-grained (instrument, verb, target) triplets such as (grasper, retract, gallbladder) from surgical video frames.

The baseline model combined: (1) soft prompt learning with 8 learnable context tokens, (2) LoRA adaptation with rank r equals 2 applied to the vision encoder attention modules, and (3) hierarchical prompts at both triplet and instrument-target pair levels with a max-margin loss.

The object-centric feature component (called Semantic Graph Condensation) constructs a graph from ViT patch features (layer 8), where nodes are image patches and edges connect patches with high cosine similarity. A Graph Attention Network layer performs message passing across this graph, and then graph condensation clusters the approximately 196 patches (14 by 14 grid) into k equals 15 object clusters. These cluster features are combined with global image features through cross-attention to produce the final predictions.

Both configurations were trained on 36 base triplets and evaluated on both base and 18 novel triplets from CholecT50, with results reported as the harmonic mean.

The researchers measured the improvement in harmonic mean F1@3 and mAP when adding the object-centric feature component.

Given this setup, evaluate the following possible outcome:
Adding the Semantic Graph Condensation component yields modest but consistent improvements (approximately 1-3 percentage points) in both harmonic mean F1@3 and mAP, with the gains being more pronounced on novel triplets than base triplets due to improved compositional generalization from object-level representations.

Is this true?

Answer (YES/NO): NO